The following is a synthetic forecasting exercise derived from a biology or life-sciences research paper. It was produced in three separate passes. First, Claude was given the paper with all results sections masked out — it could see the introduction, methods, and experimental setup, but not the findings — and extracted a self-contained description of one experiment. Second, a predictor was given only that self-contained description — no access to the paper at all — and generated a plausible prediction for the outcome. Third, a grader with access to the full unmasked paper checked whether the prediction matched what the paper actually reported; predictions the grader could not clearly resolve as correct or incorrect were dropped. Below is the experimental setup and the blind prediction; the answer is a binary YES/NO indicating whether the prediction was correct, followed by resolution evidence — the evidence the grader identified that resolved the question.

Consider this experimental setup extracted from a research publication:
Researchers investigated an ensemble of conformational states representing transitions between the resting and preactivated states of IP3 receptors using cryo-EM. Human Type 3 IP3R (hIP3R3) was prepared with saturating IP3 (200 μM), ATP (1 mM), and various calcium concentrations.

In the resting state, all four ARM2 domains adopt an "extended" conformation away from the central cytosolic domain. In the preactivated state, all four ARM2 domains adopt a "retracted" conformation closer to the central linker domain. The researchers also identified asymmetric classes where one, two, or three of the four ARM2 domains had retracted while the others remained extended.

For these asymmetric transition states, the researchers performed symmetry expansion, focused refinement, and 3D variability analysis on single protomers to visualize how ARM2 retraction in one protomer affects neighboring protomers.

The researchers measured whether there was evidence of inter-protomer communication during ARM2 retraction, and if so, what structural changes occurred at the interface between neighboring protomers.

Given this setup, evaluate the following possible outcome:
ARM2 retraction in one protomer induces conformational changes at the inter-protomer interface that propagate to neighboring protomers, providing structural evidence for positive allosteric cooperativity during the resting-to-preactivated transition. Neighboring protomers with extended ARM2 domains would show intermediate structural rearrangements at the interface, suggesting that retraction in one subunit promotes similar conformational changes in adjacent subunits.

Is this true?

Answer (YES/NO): YES